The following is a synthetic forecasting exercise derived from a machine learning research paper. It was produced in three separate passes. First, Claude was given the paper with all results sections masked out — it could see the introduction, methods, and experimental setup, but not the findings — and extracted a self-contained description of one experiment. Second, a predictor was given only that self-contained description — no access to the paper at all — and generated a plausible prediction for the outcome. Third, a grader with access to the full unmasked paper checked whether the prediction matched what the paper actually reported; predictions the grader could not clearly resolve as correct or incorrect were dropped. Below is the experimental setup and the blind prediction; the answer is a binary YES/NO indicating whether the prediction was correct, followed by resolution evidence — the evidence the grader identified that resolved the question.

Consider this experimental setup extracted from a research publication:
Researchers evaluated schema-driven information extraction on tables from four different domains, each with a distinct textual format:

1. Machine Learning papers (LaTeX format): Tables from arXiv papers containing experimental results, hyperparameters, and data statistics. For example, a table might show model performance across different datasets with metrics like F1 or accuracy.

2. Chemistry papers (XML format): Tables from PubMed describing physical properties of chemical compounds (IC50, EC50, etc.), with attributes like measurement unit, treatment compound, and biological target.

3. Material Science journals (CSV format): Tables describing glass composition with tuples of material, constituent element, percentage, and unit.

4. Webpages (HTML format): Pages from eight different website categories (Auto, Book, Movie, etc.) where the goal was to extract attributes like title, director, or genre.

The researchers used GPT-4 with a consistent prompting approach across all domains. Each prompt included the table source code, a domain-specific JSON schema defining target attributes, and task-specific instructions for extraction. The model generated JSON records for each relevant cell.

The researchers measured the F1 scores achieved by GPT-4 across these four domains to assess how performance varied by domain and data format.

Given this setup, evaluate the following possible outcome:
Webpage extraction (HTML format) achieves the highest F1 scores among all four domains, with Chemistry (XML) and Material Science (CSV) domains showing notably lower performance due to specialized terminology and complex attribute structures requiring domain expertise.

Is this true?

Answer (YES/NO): NO